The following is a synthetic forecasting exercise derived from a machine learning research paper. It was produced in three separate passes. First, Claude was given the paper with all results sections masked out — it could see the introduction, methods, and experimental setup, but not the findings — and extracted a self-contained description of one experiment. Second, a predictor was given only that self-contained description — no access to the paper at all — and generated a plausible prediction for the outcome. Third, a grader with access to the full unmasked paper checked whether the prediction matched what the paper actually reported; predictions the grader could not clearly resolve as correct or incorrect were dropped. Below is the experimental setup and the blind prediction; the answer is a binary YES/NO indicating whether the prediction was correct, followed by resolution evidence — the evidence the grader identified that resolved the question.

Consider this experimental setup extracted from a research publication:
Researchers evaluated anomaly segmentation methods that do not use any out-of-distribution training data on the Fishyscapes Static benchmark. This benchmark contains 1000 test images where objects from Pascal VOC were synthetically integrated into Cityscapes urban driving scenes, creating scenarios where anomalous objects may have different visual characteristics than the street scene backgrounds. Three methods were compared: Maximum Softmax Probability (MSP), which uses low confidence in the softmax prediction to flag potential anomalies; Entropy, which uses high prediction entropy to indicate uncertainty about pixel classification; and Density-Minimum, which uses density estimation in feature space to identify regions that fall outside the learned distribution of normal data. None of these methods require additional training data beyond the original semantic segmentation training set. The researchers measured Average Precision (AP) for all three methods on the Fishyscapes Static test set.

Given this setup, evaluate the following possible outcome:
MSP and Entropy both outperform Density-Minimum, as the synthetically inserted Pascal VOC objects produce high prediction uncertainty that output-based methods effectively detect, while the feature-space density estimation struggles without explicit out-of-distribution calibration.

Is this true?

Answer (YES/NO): NO